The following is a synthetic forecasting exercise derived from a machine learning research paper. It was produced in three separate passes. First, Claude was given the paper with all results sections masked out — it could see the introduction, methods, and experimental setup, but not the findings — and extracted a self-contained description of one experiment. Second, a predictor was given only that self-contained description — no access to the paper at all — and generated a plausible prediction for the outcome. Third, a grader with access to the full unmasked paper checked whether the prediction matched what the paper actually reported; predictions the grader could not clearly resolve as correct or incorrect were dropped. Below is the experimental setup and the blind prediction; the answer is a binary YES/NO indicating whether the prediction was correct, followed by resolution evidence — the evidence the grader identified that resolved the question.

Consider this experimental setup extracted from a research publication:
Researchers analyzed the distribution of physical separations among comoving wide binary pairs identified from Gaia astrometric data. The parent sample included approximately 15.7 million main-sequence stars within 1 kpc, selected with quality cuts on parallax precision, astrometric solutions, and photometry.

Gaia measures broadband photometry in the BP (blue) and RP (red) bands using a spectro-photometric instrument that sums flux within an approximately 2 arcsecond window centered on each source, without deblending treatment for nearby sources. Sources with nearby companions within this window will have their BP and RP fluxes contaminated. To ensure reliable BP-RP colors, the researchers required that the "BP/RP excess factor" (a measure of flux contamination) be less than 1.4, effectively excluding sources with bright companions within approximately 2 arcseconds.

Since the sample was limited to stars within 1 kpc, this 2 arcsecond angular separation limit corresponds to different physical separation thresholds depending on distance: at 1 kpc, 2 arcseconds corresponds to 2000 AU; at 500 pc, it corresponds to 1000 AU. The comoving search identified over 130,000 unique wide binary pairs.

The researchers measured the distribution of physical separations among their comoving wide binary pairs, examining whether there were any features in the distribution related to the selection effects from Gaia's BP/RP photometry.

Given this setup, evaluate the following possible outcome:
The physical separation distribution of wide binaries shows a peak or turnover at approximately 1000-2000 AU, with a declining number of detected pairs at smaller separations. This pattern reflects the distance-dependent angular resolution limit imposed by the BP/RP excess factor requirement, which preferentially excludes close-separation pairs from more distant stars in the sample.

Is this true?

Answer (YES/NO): YES